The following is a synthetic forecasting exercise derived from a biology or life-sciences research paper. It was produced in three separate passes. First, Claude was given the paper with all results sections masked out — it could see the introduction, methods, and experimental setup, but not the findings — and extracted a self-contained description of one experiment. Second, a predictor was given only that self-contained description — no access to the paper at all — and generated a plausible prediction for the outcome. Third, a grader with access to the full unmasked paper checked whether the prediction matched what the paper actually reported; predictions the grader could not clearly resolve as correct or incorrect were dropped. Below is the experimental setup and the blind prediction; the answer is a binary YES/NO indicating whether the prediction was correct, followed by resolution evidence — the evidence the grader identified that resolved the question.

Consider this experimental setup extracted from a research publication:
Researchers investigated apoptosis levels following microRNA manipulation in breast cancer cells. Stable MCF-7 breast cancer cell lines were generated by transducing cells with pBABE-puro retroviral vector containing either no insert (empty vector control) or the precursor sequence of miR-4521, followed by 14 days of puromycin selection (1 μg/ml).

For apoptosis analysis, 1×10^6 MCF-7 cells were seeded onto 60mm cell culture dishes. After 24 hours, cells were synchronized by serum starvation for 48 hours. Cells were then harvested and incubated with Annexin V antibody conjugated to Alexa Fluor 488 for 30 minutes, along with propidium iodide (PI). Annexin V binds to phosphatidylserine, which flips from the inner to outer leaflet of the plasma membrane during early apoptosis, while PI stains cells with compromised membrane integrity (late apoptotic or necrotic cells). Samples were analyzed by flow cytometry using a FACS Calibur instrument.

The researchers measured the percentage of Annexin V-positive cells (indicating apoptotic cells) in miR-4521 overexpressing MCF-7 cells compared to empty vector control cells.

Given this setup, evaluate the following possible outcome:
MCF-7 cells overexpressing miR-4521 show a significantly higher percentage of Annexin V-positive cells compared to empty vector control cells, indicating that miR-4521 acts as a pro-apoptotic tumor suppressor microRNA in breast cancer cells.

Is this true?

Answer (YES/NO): YES